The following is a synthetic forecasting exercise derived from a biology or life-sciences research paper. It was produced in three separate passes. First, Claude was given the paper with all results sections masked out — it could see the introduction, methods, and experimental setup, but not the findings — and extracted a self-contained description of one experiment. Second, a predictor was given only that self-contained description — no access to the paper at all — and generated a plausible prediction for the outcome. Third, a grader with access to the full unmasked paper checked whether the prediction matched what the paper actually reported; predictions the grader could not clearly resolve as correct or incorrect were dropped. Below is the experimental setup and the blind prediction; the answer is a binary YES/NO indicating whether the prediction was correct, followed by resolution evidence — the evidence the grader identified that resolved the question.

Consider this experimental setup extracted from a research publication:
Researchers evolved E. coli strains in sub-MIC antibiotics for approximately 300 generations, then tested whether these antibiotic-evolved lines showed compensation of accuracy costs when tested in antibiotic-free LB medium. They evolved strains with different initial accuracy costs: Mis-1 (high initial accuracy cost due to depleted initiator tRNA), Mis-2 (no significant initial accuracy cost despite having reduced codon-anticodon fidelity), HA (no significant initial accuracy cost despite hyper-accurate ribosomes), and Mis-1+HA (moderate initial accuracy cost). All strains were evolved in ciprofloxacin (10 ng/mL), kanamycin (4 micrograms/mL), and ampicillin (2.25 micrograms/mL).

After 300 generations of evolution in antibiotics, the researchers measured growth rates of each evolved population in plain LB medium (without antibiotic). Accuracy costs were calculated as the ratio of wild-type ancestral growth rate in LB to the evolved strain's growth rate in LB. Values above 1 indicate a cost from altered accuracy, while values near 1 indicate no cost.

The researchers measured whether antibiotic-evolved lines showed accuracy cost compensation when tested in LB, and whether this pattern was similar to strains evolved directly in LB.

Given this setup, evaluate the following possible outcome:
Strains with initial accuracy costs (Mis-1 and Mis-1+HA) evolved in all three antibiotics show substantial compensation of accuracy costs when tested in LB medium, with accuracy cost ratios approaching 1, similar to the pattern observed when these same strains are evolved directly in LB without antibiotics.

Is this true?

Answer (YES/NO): NO